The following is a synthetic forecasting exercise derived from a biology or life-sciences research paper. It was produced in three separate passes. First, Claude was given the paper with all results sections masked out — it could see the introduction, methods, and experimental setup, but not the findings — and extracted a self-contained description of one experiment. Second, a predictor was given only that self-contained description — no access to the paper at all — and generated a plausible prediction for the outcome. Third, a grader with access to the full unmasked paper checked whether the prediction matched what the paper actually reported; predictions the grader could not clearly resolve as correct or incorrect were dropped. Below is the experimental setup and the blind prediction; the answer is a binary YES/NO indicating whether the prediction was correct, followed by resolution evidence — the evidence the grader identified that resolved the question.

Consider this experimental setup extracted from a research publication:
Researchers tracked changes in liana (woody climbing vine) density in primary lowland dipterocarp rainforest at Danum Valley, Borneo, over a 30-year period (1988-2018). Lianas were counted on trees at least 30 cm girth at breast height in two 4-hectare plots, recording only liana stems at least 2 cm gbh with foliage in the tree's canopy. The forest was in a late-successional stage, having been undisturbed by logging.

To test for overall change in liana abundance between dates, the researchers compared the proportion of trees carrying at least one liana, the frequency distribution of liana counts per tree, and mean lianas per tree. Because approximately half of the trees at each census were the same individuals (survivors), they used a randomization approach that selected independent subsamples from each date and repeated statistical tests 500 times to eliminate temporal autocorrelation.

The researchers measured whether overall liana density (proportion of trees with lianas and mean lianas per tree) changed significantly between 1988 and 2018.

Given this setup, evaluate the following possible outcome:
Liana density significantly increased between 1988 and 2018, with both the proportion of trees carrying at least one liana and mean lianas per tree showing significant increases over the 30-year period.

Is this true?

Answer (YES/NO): NO